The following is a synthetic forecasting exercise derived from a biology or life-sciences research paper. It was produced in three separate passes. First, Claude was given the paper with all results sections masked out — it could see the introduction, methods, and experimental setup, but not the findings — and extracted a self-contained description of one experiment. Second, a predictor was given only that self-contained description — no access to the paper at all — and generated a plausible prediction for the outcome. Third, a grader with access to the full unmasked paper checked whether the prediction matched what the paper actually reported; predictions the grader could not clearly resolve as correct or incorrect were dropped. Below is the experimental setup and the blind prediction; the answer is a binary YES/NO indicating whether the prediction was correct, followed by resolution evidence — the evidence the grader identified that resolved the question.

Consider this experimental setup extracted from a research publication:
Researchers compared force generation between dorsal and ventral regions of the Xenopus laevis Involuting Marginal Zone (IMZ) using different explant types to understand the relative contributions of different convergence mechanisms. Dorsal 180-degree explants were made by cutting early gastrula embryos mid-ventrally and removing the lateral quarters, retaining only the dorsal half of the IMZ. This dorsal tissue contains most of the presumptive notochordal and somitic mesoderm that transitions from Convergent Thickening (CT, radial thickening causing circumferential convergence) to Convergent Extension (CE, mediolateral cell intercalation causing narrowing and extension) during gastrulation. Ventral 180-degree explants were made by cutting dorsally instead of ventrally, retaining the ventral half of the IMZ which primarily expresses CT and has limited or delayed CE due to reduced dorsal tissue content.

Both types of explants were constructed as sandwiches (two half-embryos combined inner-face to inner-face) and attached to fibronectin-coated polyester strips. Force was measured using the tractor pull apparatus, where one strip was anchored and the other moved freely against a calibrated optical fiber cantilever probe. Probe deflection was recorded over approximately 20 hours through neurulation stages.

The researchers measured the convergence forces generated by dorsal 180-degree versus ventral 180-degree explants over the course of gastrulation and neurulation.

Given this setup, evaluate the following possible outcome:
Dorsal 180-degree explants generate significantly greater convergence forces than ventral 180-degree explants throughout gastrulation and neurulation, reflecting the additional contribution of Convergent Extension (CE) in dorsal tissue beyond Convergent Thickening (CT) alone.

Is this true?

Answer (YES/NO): NO